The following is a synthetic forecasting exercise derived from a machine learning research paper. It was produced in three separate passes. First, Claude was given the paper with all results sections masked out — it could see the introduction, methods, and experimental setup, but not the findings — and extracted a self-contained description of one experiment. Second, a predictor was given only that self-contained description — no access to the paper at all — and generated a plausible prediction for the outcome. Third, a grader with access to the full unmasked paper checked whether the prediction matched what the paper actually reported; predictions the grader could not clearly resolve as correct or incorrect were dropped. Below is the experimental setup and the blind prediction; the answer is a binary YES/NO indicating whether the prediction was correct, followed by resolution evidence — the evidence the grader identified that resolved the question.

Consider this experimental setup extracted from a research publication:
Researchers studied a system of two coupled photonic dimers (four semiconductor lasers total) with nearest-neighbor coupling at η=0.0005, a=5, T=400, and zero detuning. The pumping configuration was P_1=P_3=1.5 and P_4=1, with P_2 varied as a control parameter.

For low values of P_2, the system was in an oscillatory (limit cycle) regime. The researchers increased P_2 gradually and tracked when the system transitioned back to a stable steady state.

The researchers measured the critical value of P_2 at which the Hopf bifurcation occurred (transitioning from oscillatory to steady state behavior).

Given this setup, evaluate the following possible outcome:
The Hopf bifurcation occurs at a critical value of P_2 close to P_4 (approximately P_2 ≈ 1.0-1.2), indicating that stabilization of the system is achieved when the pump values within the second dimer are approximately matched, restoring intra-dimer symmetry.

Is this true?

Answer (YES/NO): NO